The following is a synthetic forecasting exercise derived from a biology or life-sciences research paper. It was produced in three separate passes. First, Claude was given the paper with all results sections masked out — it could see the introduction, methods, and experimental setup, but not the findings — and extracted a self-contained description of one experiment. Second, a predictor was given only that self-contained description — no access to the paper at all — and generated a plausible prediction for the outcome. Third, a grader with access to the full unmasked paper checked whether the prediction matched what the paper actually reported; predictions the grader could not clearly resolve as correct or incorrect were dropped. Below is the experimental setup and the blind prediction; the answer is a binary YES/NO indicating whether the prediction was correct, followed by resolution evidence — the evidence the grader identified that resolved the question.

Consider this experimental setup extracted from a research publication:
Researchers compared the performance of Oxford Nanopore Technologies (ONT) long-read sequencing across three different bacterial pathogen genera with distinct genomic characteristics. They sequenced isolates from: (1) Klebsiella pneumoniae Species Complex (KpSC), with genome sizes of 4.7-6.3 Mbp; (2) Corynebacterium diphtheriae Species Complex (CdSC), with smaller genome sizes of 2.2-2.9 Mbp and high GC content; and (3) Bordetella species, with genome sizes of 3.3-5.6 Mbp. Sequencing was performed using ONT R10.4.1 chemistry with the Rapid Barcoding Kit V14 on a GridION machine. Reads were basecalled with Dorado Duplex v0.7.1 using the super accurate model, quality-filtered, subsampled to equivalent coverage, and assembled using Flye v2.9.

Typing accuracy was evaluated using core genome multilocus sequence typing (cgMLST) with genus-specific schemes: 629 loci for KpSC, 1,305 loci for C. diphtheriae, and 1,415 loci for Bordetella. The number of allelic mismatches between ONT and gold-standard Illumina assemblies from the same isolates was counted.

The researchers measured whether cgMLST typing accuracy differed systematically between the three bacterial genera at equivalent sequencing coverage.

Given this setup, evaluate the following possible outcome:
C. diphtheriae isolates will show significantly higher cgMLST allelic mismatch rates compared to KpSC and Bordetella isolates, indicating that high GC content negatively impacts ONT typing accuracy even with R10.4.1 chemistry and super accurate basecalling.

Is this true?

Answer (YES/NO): NO